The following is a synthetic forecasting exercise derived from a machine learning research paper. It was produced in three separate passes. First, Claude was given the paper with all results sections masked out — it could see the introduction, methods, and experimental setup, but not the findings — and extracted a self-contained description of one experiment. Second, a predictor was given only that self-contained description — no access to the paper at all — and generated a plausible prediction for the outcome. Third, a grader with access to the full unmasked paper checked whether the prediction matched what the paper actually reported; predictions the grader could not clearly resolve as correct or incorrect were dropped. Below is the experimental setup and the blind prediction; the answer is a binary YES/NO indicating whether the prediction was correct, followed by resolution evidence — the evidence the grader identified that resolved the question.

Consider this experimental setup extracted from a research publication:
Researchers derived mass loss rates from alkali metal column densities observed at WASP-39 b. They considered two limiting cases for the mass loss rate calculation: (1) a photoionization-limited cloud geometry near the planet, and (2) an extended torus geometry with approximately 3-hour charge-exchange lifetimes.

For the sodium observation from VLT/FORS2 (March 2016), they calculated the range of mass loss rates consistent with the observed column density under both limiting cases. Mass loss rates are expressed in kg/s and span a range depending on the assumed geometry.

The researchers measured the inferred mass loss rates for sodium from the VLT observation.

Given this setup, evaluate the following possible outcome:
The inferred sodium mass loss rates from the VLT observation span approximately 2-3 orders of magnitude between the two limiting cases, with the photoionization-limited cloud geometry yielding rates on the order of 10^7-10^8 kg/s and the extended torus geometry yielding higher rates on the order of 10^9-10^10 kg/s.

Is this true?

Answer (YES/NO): NO